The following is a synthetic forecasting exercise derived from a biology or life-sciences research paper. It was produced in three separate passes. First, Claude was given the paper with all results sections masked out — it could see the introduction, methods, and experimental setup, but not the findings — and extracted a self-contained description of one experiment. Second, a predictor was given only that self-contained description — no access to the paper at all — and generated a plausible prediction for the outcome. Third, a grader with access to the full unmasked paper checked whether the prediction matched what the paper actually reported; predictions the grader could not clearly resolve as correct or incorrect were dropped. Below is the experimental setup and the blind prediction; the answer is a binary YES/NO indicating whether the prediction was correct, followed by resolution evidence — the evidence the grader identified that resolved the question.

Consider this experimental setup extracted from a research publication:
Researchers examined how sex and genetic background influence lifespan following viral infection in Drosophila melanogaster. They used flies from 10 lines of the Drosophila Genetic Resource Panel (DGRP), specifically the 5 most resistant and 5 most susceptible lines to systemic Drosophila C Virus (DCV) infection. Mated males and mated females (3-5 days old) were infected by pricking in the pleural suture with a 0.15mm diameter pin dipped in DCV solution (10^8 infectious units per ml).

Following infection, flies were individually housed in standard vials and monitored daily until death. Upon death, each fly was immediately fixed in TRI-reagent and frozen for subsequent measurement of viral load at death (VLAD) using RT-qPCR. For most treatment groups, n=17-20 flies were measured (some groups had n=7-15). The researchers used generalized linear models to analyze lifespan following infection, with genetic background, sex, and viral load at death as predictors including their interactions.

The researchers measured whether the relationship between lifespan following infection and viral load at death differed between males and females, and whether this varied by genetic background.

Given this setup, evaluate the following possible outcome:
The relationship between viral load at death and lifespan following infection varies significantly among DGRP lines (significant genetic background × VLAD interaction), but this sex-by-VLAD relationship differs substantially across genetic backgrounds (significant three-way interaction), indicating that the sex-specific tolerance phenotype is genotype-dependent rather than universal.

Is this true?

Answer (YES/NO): YES